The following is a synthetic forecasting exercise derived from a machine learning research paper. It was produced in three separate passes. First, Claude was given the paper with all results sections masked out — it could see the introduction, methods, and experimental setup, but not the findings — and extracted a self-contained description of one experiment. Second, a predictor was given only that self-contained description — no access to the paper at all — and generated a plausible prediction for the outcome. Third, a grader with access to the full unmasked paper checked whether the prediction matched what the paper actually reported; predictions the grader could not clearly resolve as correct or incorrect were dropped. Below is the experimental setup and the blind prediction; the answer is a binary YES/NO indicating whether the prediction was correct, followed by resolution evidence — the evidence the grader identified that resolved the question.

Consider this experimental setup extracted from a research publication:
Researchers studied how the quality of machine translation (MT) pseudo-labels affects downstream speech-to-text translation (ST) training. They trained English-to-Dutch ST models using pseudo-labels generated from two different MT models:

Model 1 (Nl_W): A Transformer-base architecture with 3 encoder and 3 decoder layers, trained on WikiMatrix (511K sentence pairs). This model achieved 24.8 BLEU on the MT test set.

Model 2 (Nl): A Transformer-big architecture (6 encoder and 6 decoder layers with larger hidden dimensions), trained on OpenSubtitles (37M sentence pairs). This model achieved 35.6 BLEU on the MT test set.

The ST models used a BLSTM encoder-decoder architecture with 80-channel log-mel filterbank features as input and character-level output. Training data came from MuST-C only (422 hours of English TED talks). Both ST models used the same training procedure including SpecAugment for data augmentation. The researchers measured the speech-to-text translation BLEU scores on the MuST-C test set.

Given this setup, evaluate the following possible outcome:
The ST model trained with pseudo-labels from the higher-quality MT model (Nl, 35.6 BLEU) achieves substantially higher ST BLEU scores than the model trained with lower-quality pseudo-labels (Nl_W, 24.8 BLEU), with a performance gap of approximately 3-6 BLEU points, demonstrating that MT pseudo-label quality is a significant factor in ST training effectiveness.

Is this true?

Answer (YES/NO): YES